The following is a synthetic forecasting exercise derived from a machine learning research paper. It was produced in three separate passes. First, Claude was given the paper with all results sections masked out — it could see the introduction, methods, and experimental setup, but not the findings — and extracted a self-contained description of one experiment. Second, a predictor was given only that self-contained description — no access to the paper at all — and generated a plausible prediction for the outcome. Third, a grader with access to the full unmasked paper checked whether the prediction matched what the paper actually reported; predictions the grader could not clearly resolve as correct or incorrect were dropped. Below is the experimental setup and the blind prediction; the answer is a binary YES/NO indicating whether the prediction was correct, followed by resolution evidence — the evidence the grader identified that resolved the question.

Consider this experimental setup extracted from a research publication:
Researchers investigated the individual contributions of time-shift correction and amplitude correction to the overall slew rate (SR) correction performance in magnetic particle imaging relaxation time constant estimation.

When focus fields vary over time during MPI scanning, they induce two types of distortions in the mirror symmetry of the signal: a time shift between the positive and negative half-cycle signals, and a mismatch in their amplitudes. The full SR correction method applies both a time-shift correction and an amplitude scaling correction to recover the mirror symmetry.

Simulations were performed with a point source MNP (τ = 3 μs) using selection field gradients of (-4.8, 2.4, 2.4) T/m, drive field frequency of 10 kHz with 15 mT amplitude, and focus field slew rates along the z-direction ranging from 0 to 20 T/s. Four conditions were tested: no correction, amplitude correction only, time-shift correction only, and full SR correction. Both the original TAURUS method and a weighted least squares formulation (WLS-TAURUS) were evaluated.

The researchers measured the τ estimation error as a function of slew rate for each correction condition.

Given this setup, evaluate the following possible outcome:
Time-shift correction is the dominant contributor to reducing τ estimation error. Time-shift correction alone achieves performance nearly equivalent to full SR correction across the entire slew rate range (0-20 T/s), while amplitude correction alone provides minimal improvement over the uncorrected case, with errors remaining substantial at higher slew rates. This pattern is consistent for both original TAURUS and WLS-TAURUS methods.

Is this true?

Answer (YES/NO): YES